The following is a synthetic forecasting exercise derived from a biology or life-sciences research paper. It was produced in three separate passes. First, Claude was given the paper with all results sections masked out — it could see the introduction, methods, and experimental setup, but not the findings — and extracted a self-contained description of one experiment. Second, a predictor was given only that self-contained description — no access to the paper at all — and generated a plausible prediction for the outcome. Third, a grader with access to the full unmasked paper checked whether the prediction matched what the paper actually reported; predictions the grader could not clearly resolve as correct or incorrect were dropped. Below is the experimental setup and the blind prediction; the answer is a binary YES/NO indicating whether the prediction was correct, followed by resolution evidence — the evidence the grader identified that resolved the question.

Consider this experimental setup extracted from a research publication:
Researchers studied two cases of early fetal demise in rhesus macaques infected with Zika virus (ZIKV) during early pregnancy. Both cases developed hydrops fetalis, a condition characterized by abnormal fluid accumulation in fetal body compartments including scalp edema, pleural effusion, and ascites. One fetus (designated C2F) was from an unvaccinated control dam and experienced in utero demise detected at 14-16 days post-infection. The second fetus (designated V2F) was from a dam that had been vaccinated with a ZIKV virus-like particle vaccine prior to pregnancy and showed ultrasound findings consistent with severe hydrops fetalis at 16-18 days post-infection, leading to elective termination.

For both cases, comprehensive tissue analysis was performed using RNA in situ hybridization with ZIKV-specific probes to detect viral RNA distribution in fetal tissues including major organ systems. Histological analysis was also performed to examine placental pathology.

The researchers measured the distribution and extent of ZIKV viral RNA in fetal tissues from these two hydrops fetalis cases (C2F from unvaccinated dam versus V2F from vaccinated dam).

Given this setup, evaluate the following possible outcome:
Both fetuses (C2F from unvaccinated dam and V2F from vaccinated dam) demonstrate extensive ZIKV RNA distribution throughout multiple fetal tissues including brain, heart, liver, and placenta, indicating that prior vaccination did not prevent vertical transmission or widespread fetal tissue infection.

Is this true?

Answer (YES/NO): NO